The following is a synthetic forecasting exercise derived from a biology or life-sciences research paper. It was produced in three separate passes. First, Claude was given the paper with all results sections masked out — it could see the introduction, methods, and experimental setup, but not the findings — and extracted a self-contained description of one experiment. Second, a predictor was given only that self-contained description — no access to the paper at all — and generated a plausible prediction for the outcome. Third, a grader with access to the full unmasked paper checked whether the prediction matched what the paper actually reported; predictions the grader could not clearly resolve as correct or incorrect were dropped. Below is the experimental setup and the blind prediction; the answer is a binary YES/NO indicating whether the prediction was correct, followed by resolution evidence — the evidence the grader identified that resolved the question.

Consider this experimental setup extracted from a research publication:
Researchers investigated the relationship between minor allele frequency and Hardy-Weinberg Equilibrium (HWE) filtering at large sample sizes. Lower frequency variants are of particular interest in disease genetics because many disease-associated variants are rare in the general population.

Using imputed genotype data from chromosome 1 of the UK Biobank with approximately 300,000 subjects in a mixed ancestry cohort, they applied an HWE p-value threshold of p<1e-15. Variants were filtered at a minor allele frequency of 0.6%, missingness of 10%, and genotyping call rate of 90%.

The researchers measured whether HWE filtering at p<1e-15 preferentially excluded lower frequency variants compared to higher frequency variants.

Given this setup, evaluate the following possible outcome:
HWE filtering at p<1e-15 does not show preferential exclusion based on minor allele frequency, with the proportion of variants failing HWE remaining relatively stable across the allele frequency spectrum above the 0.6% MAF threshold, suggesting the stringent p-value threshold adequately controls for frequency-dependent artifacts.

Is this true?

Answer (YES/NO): NO